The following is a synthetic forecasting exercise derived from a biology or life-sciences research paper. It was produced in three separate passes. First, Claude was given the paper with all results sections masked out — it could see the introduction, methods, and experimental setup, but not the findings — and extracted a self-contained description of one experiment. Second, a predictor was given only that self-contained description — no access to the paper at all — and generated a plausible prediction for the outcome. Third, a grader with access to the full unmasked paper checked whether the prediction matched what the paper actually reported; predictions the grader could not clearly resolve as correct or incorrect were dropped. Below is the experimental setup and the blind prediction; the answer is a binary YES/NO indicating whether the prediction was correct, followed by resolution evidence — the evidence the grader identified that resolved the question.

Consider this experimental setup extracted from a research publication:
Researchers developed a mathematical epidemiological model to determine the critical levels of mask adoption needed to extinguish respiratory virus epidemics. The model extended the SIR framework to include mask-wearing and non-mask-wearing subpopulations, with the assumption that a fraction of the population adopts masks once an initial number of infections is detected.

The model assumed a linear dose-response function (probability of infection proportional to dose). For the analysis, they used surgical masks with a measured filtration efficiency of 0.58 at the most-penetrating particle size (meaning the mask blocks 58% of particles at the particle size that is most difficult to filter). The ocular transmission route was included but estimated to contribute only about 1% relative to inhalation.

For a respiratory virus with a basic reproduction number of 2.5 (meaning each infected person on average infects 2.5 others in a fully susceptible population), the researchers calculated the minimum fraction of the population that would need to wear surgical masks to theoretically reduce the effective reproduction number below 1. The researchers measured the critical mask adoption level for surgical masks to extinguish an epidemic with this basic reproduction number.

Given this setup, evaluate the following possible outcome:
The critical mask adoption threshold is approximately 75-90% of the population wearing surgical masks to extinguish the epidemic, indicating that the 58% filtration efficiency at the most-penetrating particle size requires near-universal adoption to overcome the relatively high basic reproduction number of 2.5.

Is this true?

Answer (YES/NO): NO